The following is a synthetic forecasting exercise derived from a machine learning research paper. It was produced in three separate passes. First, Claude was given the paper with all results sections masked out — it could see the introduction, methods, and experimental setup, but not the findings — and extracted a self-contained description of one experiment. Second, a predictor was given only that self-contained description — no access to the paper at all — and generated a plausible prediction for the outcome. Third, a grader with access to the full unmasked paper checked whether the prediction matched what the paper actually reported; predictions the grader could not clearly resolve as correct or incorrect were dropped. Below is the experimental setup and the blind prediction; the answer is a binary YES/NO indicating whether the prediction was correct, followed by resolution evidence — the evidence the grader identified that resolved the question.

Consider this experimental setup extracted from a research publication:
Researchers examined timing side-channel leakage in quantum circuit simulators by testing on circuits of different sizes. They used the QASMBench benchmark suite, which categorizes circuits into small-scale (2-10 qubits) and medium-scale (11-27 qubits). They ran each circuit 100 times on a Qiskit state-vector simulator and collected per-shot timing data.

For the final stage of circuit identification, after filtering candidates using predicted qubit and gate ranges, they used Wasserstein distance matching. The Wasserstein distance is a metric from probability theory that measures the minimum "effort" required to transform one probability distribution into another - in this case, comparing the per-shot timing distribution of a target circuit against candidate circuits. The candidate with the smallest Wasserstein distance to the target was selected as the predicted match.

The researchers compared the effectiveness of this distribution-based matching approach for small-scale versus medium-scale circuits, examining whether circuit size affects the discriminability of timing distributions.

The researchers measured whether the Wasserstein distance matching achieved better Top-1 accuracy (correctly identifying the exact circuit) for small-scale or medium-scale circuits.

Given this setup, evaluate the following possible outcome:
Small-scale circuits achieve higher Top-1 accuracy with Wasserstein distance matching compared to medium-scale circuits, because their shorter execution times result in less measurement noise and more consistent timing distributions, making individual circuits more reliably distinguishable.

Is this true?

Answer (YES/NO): NO